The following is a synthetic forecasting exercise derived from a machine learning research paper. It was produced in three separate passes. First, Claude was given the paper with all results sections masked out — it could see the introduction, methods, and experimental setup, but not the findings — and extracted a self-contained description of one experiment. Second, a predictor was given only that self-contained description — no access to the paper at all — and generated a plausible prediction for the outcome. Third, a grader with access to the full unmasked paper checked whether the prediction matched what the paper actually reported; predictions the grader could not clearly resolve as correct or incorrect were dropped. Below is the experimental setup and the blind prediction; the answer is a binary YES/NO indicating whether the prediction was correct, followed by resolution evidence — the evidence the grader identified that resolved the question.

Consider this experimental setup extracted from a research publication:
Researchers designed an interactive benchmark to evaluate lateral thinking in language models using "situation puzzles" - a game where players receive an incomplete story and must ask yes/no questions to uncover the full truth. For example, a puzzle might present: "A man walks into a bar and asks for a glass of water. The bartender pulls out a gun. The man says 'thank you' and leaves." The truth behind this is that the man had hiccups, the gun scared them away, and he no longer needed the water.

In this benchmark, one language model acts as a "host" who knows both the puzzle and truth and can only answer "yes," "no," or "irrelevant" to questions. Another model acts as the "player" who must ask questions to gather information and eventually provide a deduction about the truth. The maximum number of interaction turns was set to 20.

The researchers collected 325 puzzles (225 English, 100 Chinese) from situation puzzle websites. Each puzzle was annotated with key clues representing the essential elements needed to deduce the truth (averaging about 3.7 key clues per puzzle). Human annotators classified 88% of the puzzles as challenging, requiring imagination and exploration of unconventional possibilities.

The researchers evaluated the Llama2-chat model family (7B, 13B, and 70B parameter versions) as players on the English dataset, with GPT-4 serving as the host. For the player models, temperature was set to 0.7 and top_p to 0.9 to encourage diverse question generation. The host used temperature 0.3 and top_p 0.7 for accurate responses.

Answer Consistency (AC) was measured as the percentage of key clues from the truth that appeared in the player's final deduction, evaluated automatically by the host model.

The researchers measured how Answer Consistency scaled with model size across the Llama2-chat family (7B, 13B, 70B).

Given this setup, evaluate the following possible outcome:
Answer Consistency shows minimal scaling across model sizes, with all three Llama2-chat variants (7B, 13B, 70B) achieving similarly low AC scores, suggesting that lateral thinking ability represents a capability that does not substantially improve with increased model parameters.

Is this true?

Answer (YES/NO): NO